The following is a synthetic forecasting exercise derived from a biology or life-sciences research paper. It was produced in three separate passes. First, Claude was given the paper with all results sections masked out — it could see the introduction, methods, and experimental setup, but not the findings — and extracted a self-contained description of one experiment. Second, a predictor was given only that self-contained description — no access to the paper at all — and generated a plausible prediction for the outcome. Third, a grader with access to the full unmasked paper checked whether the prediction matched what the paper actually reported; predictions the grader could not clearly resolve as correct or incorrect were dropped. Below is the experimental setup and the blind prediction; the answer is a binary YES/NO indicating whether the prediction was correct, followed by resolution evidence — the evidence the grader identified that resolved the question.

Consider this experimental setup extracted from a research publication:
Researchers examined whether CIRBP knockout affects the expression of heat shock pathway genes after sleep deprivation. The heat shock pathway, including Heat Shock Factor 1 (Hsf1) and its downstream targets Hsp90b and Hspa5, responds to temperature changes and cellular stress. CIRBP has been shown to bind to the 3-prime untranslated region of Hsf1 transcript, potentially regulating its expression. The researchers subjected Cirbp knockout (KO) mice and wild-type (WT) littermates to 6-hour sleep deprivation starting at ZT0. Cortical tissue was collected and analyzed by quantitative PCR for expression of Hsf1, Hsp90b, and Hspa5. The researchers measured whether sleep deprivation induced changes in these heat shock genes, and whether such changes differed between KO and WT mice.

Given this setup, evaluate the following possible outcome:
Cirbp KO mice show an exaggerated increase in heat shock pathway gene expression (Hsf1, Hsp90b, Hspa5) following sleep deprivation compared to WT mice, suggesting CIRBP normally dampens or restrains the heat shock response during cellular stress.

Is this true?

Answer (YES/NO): YES